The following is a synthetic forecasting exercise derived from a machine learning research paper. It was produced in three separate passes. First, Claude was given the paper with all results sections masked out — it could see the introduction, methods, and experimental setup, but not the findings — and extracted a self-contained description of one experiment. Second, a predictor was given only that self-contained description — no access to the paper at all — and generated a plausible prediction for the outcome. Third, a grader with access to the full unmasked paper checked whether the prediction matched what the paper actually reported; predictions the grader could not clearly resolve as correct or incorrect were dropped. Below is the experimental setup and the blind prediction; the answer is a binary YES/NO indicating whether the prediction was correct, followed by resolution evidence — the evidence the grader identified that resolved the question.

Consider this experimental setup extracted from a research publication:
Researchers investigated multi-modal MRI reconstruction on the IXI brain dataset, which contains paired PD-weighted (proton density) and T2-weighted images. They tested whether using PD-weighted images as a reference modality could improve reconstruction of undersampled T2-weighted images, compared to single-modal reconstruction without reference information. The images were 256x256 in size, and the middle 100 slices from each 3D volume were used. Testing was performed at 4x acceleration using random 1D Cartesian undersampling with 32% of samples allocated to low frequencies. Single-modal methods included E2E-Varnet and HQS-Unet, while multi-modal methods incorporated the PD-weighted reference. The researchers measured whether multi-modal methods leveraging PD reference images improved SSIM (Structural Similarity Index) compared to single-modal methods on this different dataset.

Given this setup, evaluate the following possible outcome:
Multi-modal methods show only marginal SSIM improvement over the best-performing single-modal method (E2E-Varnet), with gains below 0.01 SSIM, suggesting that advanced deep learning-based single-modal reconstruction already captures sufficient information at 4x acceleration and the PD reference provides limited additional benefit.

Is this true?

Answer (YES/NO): NO